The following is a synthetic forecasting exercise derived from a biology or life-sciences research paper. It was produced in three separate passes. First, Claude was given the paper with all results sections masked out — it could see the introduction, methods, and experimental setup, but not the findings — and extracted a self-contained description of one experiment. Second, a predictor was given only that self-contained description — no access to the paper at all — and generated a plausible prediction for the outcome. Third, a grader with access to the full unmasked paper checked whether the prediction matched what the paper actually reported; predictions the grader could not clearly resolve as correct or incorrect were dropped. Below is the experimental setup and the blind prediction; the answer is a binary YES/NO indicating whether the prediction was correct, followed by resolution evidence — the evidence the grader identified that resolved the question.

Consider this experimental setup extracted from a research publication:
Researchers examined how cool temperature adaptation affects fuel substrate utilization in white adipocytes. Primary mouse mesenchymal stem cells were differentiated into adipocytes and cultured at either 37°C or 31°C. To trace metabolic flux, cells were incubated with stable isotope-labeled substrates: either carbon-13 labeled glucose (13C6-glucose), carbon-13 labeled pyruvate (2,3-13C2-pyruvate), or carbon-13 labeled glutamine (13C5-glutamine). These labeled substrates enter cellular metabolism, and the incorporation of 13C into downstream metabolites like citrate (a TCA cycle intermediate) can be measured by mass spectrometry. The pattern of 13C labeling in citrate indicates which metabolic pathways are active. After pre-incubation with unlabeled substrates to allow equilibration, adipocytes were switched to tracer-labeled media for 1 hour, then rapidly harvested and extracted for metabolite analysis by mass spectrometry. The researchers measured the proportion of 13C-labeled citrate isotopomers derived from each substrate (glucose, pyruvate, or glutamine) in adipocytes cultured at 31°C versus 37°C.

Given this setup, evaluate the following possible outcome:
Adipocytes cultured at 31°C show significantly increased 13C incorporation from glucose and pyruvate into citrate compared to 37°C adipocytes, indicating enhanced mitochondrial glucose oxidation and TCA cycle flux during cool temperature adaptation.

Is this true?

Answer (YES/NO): NO